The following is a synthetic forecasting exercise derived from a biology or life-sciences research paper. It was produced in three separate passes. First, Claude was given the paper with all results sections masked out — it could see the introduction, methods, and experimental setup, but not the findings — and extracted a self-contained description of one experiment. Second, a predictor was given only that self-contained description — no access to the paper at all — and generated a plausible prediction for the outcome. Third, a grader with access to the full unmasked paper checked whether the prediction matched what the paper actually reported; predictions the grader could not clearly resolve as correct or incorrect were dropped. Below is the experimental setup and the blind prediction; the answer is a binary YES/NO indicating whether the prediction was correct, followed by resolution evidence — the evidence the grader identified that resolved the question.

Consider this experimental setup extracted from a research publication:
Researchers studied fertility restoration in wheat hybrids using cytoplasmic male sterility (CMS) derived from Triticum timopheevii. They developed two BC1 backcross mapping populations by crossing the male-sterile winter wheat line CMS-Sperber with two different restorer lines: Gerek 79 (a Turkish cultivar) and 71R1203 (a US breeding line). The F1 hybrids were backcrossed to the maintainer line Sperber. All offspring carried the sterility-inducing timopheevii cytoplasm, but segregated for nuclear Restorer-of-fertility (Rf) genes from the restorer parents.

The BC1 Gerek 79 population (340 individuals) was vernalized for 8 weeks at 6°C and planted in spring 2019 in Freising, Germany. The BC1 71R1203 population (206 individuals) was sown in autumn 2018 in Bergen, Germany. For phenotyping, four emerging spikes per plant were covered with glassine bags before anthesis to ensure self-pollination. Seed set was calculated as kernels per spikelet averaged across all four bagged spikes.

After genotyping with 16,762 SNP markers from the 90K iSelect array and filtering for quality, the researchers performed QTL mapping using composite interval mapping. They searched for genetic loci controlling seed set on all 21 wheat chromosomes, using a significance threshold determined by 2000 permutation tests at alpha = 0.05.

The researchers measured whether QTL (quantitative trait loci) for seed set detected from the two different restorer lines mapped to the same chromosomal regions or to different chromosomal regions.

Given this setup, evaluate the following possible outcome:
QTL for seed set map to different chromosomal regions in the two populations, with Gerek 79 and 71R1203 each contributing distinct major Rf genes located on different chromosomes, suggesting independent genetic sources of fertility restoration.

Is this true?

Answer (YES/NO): NO